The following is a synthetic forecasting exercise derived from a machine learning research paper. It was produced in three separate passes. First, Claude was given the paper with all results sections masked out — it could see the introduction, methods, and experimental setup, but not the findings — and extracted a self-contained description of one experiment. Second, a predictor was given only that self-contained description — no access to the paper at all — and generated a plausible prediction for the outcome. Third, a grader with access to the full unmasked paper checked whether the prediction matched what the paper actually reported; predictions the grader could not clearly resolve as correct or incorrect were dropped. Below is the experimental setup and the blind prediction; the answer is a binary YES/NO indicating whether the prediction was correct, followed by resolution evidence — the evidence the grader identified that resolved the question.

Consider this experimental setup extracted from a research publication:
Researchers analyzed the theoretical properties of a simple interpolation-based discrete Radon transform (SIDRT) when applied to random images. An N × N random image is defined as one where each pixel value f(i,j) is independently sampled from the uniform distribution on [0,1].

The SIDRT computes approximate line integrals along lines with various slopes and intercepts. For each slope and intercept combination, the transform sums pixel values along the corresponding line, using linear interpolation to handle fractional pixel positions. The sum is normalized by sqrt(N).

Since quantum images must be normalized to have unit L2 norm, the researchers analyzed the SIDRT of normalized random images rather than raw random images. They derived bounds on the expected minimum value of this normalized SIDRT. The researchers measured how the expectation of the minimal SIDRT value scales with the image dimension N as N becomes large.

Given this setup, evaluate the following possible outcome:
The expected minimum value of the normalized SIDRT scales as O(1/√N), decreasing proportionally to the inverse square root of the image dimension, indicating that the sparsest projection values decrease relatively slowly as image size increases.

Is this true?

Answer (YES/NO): YES